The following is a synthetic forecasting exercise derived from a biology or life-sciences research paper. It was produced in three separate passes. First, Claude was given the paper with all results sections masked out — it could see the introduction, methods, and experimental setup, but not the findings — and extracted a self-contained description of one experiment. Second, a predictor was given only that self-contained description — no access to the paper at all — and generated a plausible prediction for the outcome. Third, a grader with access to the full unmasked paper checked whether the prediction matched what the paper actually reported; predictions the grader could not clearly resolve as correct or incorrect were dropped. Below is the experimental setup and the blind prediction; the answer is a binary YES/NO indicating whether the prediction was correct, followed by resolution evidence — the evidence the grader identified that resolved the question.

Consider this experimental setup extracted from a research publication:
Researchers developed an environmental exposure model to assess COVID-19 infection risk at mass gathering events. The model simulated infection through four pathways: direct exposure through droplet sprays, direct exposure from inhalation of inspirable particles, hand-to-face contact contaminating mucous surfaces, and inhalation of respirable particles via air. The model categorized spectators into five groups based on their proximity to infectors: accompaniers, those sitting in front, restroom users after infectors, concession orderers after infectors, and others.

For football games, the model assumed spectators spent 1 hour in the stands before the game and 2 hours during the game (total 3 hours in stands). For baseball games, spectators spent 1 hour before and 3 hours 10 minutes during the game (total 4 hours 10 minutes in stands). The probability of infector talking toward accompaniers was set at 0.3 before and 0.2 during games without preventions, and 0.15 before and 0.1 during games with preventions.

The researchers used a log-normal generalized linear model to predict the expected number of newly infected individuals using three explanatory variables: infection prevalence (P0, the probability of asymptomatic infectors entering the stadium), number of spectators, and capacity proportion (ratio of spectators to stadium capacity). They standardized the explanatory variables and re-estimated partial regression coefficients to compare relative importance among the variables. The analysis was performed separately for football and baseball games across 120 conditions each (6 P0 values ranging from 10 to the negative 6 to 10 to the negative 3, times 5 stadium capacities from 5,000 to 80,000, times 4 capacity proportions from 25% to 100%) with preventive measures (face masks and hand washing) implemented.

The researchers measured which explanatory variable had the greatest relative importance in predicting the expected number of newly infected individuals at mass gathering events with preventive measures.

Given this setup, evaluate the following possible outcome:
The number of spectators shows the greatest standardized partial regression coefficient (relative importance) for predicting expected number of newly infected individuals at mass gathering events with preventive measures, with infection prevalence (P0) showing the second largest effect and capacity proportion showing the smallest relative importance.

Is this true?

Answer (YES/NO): NO